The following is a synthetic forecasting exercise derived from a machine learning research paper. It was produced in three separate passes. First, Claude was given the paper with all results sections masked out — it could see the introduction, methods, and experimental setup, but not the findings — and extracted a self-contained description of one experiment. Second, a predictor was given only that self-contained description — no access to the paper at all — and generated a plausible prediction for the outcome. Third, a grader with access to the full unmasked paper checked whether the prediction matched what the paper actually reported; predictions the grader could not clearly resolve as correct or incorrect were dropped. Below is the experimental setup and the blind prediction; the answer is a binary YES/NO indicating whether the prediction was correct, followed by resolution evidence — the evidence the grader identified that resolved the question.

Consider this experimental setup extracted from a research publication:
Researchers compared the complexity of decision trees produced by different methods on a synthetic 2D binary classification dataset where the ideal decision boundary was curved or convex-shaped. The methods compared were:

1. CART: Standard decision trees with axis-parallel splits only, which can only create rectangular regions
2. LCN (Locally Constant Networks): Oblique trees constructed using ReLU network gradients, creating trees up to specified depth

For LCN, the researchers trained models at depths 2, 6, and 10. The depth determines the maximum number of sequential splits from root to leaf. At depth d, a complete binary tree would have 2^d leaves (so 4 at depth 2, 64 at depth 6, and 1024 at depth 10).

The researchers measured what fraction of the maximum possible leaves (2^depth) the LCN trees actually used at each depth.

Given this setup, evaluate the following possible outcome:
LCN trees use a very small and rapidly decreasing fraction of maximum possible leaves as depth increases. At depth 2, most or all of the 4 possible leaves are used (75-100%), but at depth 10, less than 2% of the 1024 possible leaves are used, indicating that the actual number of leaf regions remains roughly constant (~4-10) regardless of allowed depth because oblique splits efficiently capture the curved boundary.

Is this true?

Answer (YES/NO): NO